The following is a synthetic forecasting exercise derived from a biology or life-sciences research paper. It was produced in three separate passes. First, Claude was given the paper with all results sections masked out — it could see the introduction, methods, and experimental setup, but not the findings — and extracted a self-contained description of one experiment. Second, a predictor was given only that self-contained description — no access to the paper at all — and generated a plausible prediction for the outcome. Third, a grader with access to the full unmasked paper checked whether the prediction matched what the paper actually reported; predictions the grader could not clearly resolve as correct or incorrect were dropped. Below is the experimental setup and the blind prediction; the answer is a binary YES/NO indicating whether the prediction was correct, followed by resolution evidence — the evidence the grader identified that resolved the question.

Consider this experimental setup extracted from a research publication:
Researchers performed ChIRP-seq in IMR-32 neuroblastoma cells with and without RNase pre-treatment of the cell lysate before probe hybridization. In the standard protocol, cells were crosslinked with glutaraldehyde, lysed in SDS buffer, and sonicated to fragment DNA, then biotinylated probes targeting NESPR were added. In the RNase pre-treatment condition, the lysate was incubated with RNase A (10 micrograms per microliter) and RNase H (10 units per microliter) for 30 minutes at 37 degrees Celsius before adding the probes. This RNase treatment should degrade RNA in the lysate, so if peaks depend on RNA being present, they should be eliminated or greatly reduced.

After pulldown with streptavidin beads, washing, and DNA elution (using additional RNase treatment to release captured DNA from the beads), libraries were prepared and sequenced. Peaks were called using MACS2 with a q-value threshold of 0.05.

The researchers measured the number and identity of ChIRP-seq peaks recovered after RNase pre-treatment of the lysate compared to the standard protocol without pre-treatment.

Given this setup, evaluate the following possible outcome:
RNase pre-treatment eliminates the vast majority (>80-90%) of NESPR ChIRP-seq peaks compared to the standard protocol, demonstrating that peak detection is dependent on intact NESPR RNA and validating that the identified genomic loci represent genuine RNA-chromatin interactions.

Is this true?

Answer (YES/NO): NO